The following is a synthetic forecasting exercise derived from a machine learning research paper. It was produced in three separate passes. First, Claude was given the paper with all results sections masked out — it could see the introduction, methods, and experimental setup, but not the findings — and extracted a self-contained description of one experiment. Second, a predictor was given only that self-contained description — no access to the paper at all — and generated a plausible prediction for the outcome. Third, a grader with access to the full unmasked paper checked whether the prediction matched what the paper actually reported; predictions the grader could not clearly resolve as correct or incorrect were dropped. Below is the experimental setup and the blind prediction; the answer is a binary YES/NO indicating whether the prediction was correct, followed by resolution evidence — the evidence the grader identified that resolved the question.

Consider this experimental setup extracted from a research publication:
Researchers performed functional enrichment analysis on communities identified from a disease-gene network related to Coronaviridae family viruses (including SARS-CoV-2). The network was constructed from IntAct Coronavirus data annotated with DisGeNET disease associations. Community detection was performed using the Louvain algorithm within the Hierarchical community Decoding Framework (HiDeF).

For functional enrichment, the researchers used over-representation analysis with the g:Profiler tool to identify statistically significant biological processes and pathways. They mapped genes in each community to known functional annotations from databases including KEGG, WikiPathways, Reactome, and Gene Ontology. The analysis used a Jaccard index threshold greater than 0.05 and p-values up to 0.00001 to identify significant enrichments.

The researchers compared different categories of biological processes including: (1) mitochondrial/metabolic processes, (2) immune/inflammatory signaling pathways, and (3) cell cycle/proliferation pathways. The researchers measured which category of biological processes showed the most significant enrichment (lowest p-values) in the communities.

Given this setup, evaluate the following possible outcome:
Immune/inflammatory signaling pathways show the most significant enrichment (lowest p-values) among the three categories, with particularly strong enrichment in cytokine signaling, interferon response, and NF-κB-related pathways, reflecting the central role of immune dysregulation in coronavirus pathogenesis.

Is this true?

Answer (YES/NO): NO